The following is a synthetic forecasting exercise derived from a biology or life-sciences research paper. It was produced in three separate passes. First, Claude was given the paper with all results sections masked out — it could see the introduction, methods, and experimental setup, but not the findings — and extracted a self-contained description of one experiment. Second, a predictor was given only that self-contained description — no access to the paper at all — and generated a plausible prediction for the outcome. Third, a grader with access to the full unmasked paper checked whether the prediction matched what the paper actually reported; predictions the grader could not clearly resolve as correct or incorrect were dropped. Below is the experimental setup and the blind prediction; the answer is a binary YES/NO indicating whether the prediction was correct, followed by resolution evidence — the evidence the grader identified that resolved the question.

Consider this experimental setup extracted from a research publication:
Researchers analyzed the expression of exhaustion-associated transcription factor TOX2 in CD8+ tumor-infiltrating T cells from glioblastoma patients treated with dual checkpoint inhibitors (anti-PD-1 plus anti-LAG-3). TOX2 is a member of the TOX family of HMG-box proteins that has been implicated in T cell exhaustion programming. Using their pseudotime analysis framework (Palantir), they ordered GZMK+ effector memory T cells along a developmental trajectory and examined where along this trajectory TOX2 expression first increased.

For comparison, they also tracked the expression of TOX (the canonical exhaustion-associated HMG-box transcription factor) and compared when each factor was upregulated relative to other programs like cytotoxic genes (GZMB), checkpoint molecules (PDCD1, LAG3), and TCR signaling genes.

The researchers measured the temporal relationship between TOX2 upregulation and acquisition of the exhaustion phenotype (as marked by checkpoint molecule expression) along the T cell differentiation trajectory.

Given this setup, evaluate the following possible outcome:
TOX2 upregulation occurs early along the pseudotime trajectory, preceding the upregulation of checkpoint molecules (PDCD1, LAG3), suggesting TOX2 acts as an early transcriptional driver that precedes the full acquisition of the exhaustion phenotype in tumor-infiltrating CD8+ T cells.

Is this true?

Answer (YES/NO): NO